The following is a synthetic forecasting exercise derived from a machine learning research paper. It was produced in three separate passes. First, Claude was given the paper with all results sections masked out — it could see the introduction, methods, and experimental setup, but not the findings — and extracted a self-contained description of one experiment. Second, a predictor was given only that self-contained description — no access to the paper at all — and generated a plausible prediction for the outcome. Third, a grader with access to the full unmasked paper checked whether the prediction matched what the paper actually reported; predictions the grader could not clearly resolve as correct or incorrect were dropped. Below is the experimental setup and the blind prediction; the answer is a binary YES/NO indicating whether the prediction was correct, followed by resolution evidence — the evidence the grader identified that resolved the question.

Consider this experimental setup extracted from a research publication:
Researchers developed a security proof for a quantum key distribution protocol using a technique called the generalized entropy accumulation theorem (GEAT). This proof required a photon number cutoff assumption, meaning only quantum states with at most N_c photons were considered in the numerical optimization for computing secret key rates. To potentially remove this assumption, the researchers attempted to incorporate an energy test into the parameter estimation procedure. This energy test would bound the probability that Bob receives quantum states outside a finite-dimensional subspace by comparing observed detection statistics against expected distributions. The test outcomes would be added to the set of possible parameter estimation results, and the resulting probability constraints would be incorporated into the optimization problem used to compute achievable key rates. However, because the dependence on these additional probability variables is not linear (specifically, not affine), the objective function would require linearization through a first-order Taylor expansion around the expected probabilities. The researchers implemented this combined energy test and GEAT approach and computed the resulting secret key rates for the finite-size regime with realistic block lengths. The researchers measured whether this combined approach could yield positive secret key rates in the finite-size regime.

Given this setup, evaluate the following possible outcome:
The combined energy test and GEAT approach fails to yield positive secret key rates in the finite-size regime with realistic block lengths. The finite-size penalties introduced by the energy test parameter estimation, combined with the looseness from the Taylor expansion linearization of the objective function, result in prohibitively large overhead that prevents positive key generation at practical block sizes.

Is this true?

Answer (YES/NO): NO